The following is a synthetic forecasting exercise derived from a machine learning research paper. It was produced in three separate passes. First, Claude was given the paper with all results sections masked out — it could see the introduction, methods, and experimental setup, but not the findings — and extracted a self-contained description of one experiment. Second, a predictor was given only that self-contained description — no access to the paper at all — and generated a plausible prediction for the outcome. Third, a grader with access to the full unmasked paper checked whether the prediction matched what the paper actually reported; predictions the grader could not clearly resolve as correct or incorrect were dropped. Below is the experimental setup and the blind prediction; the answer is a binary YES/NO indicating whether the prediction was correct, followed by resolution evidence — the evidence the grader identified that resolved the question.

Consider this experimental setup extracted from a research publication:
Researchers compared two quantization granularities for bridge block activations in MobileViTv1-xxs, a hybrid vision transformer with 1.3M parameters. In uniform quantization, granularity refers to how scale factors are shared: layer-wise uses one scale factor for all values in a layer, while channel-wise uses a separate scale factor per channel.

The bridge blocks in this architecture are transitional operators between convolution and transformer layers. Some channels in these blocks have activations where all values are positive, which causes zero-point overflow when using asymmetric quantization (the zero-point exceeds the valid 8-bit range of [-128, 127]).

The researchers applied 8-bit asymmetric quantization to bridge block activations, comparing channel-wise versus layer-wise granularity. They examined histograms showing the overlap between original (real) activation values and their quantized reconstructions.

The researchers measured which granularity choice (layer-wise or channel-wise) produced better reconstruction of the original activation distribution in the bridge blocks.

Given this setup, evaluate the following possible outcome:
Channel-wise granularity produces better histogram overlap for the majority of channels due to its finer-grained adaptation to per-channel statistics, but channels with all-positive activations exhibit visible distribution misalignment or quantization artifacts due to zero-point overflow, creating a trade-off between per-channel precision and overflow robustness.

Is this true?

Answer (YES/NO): NO